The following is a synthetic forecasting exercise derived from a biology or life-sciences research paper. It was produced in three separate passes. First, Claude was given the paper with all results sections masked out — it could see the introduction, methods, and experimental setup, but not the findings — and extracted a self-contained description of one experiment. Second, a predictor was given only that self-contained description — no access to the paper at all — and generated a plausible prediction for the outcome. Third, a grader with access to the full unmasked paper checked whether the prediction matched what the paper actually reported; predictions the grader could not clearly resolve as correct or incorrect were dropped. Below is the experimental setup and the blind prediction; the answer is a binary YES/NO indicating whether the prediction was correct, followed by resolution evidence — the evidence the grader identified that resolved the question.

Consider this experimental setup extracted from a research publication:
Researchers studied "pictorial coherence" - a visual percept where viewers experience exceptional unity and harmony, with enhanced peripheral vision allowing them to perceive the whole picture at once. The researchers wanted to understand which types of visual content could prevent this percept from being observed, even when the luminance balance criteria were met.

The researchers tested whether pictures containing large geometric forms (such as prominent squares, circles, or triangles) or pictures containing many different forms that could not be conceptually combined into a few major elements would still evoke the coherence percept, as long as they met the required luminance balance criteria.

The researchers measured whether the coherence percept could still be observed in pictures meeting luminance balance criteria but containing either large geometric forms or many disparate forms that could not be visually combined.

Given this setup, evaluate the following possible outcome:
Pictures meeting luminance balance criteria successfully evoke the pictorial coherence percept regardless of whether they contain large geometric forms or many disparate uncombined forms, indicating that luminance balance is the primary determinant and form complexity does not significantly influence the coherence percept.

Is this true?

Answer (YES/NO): NO